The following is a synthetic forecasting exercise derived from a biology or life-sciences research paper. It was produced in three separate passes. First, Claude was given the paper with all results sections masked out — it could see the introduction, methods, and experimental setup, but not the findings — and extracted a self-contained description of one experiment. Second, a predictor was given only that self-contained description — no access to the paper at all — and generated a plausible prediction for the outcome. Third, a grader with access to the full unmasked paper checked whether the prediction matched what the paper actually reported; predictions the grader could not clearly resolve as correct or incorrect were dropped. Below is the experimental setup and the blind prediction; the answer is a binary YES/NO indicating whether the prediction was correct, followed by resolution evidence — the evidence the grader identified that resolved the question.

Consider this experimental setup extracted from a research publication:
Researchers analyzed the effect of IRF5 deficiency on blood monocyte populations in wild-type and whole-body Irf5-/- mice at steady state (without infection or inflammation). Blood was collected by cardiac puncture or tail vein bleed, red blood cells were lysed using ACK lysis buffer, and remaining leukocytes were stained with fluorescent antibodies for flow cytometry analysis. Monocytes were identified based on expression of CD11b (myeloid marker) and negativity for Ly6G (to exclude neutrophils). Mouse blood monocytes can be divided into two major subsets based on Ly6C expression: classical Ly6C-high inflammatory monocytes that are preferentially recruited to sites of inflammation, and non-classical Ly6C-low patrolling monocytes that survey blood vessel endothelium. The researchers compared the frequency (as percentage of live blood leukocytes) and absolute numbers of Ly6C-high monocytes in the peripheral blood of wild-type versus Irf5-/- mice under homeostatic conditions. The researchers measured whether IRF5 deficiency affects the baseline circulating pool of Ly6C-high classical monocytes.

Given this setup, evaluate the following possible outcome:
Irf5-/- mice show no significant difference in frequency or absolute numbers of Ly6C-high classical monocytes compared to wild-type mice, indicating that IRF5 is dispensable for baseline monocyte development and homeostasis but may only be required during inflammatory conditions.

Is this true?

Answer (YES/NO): YES